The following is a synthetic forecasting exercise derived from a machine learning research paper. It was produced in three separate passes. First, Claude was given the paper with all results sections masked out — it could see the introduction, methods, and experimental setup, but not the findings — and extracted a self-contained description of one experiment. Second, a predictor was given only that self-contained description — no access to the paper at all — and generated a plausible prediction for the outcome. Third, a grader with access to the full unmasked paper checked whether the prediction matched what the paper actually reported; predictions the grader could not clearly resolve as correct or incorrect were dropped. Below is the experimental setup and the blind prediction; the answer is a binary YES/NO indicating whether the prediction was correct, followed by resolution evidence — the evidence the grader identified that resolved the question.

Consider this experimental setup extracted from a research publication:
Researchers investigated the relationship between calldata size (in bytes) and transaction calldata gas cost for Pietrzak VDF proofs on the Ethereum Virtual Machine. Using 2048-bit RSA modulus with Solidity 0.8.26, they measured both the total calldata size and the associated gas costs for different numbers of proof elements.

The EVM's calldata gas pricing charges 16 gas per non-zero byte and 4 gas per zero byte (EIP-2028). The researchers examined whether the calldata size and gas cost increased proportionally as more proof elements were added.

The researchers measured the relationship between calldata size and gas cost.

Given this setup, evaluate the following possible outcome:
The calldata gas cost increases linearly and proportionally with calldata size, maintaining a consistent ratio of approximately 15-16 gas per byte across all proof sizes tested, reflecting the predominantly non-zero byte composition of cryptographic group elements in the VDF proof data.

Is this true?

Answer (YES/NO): NO